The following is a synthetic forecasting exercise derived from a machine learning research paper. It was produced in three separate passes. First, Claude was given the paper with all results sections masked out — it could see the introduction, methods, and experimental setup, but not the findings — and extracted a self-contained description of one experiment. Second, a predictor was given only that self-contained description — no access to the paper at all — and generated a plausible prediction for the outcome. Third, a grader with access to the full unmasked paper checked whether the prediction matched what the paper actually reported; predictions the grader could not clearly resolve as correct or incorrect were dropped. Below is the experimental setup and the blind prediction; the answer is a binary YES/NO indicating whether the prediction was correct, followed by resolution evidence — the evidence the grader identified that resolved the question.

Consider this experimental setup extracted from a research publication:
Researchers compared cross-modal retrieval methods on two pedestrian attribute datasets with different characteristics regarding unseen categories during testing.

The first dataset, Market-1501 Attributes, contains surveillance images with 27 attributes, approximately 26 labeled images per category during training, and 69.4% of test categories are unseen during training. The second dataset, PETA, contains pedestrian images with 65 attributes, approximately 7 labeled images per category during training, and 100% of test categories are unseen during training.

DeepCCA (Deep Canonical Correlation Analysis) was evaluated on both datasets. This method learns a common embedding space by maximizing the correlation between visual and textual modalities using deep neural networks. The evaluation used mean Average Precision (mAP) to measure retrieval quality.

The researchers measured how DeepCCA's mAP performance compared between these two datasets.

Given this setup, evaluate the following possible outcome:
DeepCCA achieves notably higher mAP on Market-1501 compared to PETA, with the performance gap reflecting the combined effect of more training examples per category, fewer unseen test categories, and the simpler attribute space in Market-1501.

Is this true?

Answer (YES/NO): YES